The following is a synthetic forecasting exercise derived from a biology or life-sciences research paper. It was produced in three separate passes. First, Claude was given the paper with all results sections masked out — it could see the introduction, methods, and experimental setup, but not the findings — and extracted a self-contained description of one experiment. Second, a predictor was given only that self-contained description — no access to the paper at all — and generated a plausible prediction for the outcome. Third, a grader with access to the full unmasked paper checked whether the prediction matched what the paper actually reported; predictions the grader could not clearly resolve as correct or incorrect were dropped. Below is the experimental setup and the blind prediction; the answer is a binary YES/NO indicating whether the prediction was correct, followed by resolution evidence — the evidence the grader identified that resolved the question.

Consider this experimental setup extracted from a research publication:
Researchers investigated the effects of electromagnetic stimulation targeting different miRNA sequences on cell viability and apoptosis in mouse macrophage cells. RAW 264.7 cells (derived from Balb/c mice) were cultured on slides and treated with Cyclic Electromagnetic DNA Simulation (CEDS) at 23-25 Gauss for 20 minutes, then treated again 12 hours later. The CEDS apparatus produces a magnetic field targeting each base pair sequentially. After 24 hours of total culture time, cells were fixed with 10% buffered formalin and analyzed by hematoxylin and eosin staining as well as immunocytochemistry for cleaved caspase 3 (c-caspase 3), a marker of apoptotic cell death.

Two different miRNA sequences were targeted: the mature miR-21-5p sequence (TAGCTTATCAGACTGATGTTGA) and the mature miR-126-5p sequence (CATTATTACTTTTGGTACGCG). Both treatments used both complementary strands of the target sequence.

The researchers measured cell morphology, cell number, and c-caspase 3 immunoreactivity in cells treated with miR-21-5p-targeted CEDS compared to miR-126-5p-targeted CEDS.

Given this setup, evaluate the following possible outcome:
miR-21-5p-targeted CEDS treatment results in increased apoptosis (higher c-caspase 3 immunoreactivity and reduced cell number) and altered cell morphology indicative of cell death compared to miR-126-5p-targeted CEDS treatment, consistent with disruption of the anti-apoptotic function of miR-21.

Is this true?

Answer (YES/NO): NO